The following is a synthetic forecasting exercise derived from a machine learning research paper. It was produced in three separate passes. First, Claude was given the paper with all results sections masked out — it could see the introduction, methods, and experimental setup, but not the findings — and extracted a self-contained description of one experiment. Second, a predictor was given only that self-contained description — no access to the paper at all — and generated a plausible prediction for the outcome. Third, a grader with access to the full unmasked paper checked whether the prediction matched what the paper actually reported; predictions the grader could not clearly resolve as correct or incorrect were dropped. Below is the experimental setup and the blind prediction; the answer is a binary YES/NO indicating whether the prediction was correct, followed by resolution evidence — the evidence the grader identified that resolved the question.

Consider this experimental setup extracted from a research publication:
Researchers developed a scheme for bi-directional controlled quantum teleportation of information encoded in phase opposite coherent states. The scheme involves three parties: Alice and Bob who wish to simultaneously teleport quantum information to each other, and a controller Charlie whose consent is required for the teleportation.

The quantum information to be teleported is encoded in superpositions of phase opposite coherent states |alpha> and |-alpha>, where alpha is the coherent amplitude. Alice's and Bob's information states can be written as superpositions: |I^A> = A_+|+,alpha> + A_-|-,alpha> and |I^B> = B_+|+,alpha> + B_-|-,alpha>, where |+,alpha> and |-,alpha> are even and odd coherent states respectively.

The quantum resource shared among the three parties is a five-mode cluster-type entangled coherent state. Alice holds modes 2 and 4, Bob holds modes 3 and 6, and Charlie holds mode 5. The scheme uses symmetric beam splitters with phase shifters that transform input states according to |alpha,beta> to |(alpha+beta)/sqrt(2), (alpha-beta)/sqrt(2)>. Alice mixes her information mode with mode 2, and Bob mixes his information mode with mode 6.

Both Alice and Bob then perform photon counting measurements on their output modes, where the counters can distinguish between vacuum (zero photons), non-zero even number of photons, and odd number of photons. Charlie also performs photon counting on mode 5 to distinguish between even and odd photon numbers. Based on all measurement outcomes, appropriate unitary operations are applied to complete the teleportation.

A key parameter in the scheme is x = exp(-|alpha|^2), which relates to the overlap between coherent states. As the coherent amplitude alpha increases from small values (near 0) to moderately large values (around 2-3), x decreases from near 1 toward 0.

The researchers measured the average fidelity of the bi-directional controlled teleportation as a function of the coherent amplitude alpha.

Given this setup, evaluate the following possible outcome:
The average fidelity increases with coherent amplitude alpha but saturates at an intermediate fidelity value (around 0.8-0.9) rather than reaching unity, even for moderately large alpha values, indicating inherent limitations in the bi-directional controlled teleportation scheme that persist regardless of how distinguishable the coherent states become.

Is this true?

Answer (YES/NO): NO